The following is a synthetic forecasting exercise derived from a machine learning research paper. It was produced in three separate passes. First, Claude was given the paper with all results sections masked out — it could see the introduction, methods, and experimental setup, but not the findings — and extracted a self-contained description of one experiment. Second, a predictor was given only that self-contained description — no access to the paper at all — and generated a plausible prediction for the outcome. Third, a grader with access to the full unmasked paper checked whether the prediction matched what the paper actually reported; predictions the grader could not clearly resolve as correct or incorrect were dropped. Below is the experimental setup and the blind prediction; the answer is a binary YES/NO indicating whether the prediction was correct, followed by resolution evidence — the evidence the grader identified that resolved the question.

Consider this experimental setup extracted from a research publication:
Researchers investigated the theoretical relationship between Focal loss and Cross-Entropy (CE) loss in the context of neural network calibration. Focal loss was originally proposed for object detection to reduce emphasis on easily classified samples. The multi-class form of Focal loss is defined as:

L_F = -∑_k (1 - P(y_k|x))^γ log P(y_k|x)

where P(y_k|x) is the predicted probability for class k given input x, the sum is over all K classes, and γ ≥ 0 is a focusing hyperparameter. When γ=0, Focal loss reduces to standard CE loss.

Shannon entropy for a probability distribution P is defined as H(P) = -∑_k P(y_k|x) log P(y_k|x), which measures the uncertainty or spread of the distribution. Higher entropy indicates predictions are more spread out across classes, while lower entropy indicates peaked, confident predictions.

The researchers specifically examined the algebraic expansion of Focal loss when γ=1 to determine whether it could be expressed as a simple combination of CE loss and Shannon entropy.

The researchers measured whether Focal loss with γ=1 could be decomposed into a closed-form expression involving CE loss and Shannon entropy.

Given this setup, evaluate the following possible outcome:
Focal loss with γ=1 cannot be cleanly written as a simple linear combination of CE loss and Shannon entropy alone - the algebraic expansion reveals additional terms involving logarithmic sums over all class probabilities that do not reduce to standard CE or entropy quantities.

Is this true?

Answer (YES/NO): NO